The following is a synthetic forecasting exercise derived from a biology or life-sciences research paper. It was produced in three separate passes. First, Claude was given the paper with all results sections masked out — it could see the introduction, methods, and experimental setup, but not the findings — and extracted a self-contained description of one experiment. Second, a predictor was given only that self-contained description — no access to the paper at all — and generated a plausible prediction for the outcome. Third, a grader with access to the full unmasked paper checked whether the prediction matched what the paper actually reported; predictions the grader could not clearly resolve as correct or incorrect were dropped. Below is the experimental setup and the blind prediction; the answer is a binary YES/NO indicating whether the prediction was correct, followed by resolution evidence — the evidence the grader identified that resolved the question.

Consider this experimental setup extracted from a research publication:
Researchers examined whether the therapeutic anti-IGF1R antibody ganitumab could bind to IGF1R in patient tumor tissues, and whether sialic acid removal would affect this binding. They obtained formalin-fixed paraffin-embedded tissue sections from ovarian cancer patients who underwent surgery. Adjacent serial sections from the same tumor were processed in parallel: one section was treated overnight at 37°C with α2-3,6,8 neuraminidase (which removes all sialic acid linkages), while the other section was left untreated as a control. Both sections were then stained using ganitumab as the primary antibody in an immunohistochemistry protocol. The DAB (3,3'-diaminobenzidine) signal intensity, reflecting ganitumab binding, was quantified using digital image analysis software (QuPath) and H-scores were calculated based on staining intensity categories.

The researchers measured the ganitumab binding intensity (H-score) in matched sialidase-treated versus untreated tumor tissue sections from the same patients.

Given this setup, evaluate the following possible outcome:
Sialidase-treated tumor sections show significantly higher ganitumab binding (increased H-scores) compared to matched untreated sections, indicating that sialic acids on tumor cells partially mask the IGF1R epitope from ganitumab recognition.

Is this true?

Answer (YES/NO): YES